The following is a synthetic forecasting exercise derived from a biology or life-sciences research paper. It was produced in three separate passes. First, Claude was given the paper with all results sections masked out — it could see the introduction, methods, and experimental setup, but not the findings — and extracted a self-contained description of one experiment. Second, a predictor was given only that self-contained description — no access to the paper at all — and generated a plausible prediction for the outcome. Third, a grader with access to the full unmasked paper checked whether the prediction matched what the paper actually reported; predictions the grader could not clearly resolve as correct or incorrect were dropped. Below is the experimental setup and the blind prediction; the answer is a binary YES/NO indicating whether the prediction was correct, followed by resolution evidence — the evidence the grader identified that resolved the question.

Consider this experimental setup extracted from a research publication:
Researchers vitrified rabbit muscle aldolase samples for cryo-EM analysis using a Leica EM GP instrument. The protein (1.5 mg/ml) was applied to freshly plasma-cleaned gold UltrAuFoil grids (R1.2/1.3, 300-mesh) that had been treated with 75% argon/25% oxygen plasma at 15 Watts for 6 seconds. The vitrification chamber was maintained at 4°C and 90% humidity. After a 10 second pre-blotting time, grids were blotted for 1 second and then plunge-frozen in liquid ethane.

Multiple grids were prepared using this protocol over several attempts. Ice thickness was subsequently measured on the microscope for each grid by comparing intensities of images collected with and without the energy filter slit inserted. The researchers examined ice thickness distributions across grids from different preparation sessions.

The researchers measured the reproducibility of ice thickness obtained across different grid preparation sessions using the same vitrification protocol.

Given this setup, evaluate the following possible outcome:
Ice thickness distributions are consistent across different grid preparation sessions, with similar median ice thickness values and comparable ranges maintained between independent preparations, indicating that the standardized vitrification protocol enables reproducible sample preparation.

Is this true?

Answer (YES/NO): NO